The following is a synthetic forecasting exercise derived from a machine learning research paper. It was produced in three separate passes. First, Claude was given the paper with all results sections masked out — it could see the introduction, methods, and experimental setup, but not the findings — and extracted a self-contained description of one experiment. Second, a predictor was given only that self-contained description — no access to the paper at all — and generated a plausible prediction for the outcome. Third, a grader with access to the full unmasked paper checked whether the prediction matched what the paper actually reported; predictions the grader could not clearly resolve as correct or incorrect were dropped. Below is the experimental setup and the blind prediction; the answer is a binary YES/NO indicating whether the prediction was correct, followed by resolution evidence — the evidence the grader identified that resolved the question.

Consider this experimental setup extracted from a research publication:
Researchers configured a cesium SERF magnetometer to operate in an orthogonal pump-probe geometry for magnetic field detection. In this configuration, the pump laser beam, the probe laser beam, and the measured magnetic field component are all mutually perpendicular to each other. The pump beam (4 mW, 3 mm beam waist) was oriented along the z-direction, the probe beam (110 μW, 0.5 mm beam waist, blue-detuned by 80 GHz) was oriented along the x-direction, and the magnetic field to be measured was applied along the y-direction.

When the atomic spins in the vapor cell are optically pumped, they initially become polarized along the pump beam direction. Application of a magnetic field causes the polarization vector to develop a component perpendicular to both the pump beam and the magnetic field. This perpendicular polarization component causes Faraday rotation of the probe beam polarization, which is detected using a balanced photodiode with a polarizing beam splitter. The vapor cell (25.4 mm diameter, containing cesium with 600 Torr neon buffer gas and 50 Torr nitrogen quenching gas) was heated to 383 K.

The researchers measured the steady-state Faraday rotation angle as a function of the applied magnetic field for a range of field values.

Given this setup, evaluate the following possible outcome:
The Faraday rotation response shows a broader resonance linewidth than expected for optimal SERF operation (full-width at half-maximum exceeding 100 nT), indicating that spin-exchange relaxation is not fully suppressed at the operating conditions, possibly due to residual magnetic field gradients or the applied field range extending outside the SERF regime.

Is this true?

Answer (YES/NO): NO